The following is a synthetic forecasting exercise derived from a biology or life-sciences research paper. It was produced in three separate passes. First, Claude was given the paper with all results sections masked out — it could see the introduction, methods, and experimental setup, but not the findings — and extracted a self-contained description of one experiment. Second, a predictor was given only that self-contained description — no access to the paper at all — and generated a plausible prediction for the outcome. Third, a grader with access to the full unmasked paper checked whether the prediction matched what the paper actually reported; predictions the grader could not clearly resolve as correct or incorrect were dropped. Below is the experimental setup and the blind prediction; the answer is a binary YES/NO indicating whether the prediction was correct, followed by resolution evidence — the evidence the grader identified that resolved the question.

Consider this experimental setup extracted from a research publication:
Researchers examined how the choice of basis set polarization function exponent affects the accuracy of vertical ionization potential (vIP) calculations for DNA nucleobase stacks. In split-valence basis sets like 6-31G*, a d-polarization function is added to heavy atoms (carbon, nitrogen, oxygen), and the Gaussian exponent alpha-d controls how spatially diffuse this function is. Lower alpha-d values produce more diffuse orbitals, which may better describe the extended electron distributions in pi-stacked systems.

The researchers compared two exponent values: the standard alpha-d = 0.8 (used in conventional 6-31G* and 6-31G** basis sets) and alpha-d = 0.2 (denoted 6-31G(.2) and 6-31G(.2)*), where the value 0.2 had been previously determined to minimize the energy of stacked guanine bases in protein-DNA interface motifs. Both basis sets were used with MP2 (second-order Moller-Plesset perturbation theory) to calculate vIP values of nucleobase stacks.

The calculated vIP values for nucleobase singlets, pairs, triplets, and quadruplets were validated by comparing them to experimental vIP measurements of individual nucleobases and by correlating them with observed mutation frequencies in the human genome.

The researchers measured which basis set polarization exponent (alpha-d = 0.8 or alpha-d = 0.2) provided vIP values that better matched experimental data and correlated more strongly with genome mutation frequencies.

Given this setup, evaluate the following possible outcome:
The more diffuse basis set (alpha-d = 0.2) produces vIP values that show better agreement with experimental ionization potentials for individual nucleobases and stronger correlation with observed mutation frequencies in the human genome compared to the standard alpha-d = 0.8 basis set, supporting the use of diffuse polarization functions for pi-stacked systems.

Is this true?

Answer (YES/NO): NO